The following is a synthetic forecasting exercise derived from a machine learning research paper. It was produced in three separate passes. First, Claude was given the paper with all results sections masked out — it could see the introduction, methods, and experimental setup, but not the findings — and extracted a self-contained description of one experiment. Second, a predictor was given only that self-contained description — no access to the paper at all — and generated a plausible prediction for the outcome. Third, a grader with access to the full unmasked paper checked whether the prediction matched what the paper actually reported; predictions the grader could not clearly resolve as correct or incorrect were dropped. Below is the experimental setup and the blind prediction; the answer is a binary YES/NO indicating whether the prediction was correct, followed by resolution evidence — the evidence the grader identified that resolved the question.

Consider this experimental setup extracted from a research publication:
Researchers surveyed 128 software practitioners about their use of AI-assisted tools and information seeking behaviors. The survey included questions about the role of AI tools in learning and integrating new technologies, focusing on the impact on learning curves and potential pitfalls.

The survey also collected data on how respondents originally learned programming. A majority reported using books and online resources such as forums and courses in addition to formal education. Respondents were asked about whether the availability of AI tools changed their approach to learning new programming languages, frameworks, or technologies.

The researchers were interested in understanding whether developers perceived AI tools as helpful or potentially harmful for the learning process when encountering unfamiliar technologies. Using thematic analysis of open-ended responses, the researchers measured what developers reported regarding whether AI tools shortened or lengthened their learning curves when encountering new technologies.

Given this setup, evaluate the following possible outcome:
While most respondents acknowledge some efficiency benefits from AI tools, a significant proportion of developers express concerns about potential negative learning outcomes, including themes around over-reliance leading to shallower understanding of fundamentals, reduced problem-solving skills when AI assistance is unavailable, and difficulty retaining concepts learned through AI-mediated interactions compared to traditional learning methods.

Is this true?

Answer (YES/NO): YES